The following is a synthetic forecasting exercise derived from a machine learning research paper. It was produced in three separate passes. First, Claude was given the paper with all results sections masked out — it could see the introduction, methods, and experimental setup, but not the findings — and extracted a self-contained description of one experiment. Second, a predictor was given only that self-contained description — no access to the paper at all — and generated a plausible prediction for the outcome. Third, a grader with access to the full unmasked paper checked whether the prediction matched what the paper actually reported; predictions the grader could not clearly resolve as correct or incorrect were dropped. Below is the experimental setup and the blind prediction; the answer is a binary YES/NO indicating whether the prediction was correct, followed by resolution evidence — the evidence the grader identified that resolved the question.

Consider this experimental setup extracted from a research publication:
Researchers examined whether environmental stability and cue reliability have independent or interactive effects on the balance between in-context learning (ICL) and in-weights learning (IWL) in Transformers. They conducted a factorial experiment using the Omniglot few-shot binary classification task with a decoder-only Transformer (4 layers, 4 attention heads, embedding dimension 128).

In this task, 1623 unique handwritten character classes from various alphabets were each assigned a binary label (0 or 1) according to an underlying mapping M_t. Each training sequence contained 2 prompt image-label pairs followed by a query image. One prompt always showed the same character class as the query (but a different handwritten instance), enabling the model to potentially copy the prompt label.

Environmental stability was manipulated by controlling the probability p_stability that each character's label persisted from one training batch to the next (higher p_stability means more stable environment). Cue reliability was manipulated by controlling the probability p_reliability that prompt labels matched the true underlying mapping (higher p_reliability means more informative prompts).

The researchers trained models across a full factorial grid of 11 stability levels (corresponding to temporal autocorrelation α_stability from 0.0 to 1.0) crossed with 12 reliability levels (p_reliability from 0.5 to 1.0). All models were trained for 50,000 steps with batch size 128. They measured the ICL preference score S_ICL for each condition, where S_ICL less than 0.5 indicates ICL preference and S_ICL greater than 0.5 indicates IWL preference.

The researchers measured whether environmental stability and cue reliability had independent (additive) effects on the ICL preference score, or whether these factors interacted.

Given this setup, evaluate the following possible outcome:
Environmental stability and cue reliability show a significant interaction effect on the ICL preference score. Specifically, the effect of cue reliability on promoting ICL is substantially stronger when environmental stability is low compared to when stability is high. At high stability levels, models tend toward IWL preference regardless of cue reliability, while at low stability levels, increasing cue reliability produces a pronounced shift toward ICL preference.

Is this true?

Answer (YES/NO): NO